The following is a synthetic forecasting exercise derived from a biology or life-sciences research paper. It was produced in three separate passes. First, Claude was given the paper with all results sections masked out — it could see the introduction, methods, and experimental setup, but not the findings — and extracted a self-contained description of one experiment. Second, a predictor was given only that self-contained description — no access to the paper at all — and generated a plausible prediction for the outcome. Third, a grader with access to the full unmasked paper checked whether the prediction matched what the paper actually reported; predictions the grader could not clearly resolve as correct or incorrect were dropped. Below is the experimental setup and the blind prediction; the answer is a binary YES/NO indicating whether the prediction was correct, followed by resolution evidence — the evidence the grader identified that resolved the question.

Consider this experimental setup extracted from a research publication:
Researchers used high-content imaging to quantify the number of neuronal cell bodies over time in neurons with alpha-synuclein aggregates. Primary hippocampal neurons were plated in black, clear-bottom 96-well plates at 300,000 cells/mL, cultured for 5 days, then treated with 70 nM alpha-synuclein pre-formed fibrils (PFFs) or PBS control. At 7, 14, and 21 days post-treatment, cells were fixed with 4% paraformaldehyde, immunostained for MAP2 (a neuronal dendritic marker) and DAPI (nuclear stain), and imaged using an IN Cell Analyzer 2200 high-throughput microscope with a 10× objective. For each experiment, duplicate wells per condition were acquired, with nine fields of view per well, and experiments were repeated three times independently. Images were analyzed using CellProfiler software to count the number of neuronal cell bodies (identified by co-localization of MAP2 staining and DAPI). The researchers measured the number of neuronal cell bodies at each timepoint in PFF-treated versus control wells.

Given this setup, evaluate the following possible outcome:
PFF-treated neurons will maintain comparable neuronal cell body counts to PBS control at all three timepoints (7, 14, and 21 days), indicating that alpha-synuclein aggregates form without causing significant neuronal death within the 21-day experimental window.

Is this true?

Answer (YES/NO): NO